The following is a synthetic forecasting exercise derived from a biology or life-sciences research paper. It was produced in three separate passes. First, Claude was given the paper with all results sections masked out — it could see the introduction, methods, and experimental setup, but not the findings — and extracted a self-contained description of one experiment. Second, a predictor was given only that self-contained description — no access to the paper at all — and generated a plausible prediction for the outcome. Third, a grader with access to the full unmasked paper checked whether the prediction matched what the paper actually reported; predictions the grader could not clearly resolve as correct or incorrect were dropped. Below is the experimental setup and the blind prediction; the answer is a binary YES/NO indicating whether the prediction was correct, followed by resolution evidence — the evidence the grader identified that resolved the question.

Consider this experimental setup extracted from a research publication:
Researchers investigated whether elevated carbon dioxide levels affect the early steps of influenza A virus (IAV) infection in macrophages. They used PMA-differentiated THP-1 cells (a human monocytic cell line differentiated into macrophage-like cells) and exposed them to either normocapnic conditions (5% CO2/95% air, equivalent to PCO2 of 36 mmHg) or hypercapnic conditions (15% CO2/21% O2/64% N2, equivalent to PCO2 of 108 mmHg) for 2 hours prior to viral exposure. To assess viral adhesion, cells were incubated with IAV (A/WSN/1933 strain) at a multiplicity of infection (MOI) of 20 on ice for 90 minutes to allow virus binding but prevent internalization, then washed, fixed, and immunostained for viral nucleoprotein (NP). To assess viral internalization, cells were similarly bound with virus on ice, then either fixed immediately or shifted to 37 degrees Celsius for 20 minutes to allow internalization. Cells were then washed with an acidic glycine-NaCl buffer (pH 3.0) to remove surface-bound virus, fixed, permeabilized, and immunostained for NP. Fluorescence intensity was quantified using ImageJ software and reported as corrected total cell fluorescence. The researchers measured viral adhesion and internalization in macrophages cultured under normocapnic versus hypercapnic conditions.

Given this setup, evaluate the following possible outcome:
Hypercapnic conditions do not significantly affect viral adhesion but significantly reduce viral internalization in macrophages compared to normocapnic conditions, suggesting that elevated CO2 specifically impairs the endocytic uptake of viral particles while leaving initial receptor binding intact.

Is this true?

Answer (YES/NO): NO